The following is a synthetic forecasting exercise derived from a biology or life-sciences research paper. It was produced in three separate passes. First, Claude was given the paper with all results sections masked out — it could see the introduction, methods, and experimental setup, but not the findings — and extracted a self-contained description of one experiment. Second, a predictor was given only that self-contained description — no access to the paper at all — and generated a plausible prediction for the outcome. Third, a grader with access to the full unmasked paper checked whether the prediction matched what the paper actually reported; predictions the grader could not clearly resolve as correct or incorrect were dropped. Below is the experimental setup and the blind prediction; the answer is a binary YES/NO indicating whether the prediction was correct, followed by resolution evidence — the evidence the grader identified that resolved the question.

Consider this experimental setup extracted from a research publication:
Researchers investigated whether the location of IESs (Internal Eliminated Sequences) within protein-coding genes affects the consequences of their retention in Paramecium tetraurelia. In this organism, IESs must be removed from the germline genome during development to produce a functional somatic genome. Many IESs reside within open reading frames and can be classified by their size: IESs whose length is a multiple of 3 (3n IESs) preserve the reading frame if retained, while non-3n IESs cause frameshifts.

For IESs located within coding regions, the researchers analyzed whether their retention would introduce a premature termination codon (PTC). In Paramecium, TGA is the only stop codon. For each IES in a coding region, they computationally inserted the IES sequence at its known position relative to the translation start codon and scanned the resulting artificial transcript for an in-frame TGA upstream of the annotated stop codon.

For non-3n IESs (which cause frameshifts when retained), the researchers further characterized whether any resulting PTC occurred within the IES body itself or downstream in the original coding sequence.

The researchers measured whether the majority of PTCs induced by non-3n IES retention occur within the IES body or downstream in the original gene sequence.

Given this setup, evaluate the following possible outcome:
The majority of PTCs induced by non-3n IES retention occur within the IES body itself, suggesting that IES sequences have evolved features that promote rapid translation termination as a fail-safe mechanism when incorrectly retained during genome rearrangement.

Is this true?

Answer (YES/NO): NO